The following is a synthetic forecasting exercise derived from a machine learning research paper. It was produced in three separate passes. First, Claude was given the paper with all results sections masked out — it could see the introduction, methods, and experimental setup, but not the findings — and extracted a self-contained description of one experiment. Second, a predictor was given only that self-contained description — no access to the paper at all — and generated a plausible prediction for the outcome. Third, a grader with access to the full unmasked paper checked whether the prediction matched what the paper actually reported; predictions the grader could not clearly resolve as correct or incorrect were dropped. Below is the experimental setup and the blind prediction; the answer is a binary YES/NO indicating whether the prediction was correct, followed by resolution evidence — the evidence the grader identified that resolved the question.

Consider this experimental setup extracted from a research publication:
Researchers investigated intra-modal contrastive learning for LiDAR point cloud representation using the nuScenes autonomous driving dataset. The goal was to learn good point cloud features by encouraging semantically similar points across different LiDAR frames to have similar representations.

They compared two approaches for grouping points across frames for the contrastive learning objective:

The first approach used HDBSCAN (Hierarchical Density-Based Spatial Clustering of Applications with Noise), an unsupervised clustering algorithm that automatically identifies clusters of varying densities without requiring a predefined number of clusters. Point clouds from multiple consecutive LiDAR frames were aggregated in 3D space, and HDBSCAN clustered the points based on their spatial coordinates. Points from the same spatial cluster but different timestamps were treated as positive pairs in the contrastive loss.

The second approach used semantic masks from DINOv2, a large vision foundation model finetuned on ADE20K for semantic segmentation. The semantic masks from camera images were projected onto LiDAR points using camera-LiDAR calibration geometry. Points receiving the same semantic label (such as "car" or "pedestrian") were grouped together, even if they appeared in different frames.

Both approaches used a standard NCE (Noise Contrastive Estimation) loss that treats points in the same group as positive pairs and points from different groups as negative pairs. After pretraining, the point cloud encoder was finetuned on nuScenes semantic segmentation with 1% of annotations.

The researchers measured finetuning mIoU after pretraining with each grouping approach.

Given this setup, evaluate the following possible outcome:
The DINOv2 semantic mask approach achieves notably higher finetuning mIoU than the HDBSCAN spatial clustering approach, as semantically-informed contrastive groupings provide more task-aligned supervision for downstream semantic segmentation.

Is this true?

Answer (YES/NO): NO